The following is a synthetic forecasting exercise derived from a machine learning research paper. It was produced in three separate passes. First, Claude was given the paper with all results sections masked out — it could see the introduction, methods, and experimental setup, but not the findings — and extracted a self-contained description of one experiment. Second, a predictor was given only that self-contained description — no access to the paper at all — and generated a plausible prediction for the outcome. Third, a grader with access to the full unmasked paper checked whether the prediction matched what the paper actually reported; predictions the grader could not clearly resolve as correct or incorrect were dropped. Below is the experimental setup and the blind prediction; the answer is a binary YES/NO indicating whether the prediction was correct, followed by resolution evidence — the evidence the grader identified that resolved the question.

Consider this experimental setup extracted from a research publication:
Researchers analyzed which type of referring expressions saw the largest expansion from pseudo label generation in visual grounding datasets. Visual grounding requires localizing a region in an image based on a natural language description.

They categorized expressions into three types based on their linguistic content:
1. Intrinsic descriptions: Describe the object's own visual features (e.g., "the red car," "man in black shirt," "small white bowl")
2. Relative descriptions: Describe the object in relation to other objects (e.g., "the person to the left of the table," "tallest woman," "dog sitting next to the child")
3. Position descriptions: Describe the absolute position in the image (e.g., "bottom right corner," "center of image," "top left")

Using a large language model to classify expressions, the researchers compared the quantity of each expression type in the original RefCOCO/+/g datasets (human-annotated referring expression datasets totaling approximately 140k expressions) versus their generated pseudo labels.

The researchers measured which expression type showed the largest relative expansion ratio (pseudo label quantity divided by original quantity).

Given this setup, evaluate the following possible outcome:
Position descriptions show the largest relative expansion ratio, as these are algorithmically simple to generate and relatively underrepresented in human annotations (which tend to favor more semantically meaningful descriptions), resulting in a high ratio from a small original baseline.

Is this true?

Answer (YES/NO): NO